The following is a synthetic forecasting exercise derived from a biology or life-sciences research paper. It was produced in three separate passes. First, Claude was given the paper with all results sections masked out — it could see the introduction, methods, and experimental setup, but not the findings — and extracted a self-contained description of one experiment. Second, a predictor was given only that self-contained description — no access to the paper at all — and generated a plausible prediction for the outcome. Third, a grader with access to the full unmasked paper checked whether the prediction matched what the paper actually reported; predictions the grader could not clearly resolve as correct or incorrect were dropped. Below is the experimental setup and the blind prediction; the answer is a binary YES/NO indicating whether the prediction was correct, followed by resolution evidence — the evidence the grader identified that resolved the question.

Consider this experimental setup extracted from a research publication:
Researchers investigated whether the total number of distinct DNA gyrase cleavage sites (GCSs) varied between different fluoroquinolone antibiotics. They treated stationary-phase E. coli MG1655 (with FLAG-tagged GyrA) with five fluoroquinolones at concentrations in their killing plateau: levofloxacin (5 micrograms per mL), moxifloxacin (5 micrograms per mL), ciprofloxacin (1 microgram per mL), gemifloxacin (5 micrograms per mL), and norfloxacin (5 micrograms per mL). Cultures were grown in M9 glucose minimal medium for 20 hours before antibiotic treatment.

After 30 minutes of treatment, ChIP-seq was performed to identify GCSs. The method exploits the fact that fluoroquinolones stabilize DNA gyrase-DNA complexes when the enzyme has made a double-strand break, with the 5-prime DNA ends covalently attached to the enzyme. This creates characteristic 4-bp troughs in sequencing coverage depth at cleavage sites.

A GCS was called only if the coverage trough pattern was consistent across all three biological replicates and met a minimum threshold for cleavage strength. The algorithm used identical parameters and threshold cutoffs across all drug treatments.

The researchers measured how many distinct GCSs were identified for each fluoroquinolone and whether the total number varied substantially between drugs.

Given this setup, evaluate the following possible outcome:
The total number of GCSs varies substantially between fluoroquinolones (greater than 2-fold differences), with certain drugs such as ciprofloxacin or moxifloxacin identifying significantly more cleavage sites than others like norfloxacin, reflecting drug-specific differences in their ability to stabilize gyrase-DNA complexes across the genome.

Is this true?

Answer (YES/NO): YES